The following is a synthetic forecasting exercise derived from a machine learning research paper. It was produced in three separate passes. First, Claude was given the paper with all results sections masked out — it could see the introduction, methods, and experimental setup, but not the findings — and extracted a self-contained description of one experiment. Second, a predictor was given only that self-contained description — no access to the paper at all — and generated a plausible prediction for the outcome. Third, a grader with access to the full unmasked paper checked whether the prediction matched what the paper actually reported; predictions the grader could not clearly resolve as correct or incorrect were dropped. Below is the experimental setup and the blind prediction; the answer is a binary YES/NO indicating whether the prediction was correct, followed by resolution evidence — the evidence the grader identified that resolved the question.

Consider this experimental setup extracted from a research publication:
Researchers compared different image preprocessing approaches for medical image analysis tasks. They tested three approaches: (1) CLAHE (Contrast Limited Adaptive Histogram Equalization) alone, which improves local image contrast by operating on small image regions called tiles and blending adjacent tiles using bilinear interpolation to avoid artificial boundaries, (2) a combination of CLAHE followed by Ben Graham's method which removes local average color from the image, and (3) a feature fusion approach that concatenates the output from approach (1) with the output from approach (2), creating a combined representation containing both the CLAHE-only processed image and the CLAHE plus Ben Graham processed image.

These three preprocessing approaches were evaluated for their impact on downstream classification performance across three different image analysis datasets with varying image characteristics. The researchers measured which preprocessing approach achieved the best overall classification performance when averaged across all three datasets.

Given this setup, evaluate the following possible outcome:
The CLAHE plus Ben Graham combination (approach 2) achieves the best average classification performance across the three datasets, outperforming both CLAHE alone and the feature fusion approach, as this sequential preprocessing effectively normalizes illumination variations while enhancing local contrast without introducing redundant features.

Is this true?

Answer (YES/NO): NO